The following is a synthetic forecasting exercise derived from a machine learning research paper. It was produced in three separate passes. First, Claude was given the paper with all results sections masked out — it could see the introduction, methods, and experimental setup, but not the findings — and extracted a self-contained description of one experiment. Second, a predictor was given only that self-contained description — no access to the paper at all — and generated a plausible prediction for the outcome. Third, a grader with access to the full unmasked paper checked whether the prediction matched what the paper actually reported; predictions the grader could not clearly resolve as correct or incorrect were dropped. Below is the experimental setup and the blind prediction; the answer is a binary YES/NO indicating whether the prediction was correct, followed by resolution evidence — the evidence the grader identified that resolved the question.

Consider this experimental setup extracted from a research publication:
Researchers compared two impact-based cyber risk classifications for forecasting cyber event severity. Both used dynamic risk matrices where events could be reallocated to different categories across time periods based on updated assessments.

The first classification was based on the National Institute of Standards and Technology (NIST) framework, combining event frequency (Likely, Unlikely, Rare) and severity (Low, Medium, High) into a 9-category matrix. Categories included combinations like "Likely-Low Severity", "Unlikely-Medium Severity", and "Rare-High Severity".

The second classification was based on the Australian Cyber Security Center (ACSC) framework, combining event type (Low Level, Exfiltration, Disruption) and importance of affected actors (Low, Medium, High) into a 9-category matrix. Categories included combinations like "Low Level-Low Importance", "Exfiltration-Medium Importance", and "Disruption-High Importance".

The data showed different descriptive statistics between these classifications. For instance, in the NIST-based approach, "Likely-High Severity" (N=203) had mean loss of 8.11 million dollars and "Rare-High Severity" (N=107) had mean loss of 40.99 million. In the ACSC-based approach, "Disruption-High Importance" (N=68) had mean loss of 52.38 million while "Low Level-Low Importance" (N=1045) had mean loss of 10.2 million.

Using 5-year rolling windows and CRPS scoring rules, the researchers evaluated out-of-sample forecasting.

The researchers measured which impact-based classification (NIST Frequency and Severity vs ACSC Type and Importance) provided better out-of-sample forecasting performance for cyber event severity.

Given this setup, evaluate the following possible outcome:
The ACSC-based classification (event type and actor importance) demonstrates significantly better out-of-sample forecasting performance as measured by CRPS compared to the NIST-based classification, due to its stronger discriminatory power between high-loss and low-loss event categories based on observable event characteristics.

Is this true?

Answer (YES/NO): YES